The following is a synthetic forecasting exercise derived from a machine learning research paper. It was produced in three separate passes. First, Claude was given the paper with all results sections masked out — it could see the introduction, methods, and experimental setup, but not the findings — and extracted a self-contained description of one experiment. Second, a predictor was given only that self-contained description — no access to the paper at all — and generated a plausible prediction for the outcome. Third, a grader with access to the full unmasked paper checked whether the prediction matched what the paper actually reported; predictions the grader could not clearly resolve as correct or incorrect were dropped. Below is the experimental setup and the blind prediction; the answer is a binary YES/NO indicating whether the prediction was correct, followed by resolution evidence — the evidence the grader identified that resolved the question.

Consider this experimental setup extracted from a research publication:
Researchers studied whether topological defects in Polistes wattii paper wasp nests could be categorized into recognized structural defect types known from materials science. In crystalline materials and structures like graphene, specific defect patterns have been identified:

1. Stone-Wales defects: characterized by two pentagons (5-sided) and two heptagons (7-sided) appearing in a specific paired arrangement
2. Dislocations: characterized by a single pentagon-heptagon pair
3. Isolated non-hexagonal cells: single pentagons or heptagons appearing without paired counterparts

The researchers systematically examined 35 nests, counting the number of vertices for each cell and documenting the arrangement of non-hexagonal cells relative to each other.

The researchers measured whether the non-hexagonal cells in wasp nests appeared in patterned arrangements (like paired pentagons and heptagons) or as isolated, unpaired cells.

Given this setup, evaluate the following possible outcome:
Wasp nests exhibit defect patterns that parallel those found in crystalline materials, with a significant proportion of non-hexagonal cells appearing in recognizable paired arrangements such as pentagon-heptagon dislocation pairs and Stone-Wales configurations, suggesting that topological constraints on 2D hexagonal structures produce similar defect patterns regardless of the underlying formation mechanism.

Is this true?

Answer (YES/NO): YES